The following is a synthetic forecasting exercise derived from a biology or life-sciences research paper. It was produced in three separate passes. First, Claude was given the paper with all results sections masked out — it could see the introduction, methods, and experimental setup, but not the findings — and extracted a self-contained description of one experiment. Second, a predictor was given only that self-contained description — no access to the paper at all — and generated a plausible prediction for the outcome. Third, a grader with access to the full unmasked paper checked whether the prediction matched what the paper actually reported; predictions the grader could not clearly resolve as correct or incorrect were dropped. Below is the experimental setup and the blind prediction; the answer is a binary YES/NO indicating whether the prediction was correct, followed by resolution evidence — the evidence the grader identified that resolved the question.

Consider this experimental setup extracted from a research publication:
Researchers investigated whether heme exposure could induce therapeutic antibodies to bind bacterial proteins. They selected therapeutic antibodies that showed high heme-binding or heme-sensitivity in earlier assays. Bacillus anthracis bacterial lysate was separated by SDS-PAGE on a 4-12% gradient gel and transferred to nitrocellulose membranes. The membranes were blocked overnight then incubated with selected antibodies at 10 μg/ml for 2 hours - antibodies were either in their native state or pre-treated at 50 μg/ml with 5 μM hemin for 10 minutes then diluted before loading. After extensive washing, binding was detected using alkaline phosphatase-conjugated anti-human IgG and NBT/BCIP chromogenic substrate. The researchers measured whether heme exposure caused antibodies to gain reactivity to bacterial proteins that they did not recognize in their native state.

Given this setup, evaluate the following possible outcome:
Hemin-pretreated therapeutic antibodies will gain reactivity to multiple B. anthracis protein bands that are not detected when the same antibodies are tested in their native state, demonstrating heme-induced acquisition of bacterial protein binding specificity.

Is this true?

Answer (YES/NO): YES